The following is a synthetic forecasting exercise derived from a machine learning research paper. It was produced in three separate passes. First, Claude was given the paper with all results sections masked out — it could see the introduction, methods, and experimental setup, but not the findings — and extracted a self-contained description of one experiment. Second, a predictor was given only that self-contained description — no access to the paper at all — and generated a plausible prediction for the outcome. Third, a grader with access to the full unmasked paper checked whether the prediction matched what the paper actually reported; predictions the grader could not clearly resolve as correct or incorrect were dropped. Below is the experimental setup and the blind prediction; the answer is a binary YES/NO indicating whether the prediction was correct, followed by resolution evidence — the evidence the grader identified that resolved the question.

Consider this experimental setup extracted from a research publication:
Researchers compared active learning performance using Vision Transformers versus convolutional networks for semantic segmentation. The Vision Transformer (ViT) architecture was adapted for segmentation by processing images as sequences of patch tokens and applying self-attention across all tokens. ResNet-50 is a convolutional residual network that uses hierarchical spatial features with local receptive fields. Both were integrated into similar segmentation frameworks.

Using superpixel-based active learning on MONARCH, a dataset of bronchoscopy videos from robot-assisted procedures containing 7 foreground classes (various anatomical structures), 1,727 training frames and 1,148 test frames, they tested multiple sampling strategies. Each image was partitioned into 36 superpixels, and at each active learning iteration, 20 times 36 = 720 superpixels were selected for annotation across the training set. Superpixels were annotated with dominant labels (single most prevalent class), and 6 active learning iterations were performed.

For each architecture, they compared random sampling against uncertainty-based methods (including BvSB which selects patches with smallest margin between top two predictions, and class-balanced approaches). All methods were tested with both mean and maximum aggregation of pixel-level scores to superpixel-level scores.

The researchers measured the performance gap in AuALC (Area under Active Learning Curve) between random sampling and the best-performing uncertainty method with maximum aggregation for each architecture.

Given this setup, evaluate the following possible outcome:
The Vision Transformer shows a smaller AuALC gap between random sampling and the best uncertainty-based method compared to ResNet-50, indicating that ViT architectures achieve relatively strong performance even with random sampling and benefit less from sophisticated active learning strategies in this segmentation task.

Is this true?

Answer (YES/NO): NO